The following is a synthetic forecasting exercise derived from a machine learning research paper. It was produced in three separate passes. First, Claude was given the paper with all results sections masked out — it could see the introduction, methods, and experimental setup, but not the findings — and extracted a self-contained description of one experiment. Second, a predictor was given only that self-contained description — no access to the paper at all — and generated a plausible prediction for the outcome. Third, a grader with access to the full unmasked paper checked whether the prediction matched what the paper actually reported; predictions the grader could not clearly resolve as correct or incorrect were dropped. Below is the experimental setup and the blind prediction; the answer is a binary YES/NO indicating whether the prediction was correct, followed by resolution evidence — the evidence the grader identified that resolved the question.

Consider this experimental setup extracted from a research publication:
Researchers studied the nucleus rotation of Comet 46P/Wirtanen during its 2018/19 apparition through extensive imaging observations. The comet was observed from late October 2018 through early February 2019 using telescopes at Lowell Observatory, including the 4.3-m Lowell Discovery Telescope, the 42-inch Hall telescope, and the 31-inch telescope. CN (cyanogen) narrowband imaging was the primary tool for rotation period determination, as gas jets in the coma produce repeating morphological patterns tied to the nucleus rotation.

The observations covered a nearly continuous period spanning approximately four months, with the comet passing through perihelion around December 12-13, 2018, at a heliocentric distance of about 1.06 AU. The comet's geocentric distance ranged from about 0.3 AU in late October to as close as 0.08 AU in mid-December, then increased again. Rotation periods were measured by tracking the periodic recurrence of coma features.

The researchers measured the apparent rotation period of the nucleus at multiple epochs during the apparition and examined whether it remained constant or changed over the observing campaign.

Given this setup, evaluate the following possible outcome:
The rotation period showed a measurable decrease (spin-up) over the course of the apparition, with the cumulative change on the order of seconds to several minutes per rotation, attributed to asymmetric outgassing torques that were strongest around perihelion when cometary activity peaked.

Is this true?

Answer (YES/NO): NO